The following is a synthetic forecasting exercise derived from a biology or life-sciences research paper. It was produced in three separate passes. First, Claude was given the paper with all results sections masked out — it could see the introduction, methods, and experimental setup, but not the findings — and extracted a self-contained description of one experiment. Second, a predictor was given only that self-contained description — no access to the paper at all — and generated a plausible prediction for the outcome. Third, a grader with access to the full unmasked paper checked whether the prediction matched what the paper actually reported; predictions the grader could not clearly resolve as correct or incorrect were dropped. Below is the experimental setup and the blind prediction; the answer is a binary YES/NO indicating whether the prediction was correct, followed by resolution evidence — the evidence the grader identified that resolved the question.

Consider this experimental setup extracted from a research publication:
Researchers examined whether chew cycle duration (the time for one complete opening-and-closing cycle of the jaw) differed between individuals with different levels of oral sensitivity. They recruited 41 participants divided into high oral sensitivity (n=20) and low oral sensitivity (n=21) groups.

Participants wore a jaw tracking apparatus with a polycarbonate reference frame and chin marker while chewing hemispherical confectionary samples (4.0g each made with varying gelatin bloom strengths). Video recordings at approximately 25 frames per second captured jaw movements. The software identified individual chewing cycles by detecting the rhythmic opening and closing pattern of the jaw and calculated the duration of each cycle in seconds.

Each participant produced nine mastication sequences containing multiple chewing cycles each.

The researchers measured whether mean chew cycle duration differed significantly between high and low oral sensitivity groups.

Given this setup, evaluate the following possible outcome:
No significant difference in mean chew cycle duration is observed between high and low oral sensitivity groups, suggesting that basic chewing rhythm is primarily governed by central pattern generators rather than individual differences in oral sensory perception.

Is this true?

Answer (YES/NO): YES